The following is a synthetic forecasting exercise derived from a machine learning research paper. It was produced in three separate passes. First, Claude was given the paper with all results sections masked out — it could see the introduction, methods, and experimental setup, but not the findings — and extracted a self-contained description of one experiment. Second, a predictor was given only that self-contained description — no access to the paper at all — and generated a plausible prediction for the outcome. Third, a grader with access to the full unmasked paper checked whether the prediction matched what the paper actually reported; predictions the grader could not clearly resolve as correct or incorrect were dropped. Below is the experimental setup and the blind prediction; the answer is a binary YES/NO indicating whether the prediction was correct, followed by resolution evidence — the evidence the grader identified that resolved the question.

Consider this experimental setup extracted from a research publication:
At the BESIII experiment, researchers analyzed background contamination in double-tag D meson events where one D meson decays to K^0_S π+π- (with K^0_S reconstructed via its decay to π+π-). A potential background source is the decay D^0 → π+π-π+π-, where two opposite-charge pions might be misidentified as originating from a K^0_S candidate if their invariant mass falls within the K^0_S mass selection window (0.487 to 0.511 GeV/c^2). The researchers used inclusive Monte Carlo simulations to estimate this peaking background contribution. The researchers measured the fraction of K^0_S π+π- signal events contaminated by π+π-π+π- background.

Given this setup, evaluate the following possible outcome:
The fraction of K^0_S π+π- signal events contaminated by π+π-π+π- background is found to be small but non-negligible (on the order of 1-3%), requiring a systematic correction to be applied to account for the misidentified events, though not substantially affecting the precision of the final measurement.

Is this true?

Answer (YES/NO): NO